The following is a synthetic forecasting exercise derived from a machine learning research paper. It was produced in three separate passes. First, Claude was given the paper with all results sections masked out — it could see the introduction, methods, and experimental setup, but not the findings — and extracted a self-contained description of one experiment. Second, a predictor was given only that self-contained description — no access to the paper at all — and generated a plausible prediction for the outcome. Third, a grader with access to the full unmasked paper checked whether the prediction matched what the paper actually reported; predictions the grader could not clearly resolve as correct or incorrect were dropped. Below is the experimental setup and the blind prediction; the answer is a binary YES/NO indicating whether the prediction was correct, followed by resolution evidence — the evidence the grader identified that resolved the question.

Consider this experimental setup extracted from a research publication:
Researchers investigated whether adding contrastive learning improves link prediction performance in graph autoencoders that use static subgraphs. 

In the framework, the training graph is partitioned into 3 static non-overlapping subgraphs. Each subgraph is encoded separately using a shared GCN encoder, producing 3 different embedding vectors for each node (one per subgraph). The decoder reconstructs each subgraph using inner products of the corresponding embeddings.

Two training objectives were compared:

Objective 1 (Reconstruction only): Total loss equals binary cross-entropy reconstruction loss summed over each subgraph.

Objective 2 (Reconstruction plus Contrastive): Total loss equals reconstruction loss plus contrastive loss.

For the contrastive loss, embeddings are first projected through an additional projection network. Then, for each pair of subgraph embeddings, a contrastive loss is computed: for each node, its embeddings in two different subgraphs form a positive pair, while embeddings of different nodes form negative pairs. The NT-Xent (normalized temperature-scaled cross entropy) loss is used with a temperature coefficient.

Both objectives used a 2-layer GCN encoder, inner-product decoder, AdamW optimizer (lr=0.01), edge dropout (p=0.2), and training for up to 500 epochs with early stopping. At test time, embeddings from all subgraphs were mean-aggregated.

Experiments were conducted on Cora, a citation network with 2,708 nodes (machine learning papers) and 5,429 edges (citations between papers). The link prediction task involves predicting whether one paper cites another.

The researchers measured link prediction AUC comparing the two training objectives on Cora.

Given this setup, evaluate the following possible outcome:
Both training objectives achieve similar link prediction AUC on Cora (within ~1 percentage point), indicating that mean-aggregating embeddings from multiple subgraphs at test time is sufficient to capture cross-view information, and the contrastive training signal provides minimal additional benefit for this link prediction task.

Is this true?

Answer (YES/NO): NO